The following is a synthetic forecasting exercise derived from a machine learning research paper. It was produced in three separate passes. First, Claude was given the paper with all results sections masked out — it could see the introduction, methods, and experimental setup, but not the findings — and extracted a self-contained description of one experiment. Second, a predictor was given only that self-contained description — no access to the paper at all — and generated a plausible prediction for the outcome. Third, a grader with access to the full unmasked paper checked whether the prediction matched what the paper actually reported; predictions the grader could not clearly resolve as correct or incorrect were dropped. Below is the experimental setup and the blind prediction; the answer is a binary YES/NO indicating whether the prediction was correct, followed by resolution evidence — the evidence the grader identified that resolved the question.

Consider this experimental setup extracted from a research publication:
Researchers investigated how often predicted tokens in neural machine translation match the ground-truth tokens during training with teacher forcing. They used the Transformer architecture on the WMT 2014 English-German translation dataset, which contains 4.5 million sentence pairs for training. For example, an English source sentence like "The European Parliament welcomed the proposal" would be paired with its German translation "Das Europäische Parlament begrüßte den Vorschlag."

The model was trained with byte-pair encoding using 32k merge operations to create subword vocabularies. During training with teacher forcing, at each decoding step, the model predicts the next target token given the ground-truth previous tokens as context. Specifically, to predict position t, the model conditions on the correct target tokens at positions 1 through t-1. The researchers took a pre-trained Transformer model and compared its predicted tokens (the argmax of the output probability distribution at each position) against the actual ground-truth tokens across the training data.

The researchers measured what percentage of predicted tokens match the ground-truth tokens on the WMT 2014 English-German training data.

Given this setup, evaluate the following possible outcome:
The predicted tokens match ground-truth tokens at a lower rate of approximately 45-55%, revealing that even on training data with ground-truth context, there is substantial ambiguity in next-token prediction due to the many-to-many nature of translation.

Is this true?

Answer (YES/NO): NO